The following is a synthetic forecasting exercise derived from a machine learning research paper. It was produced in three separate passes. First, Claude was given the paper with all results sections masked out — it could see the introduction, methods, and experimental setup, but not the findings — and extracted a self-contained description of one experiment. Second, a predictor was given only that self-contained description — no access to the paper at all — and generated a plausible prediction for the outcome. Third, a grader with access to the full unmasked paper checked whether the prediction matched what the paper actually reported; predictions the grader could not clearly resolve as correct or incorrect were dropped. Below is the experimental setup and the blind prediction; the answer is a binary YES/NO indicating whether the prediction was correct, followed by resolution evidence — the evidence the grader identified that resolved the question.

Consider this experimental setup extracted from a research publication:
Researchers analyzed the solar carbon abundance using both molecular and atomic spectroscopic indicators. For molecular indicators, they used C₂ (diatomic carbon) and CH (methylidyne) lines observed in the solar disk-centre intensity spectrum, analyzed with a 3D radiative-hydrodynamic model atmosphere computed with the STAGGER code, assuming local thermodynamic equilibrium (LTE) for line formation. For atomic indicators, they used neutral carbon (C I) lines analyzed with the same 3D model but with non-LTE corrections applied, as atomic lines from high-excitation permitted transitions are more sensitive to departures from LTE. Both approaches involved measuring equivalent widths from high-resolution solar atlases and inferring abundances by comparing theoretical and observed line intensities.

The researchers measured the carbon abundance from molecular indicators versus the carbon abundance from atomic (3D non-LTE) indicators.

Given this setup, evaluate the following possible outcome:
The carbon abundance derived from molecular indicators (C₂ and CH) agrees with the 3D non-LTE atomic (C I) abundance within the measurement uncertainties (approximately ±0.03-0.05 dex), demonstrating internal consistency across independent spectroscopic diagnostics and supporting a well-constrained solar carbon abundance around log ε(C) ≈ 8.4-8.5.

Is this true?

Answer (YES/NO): YES